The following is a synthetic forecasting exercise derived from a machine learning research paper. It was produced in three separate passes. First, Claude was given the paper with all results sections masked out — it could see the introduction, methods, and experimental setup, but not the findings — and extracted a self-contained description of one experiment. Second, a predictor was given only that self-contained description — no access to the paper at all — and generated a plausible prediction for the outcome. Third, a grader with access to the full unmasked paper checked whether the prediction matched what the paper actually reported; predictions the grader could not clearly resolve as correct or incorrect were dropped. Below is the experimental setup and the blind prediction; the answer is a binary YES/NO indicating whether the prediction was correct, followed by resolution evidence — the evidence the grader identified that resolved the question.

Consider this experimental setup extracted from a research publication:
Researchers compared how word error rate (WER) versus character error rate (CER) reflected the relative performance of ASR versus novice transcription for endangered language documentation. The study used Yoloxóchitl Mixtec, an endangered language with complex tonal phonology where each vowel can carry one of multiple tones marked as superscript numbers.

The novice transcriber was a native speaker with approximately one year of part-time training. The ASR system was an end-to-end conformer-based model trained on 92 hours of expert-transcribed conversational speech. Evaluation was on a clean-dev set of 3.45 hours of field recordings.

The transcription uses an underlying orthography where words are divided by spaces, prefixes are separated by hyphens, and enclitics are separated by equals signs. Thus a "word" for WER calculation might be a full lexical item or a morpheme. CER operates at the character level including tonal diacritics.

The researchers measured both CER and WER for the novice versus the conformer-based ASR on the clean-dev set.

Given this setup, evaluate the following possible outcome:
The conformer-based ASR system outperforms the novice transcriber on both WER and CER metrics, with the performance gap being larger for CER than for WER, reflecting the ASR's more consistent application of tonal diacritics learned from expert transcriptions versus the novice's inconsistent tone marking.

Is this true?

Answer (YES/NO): NO